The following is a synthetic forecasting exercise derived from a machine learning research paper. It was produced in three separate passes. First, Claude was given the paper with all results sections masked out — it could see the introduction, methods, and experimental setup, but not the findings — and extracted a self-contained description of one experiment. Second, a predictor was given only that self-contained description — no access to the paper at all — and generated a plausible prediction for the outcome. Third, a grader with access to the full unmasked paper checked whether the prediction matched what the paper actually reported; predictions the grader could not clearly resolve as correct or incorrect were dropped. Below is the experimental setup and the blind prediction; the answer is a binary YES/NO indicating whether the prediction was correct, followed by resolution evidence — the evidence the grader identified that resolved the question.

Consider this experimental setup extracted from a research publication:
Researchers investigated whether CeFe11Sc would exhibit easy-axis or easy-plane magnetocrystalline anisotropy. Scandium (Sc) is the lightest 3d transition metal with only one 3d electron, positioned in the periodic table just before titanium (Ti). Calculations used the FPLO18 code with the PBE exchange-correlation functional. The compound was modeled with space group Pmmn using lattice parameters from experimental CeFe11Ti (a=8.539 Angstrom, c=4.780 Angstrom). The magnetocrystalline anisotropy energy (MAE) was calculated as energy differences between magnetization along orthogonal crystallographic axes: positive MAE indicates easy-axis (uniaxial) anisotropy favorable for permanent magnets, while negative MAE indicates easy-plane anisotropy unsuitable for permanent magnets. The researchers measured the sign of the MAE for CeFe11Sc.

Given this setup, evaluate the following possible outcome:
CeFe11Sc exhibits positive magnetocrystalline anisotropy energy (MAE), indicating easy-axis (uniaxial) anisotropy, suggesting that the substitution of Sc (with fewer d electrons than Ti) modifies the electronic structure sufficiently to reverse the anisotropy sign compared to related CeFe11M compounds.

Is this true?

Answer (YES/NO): NO